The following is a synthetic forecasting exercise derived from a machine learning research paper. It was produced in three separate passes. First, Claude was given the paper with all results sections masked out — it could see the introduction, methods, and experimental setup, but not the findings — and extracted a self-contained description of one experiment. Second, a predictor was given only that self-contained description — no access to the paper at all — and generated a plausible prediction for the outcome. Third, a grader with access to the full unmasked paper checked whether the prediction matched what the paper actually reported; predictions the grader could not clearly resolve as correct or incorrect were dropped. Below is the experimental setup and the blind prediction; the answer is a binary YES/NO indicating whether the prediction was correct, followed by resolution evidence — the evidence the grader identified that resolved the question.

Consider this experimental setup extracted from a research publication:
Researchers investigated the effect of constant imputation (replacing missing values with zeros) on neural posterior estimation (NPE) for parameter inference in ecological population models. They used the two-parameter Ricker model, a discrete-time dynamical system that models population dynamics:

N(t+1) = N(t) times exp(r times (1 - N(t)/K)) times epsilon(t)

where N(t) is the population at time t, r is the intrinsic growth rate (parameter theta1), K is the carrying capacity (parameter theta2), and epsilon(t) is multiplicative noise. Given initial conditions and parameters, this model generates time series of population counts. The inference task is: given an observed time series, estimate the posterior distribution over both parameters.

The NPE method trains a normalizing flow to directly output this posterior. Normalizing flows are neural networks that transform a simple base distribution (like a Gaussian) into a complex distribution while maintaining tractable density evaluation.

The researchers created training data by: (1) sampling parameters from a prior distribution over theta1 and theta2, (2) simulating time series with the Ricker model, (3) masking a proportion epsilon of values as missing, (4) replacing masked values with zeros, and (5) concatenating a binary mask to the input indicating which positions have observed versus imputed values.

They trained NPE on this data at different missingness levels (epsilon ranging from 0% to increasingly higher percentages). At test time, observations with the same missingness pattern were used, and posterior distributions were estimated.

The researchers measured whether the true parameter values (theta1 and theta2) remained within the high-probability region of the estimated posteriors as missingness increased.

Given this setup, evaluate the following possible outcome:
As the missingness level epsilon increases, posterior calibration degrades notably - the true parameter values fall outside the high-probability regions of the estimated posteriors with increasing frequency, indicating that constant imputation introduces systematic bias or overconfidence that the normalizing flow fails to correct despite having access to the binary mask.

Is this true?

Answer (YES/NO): YES